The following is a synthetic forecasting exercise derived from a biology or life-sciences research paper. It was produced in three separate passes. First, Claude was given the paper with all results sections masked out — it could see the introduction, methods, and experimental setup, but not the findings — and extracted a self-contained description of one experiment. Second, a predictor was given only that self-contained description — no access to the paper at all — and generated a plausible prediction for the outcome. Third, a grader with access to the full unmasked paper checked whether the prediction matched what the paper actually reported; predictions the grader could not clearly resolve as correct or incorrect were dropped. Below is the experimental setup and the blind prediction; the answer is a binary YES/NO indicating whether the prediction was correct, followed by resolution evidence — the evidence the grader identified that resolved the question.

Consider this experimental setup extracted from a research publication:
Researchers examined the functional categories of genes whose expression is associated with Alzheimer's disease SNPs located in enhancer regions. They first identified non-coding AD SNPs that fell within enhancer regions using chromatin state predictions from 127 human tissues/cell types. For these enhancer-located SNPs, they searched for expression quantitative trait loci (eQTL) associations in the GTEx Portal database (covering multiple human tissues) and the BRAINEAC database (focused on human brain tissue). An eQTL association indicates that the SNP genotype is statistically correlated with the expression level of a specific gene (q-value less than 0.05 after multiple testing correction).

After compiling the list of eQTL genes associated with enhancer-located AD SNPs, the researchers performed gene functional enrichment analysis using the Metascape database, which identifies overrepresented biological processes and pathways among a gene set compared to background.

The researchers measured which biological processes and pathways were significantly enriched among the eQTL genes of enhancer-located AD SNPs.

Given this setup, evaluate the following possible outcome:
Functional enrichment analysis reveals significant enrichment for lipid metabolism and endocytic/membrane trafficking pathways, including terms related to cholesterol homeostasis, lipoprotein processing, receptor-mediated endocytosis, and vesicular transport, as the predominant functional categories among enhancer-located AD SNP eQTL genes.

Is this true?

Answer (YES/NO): NO